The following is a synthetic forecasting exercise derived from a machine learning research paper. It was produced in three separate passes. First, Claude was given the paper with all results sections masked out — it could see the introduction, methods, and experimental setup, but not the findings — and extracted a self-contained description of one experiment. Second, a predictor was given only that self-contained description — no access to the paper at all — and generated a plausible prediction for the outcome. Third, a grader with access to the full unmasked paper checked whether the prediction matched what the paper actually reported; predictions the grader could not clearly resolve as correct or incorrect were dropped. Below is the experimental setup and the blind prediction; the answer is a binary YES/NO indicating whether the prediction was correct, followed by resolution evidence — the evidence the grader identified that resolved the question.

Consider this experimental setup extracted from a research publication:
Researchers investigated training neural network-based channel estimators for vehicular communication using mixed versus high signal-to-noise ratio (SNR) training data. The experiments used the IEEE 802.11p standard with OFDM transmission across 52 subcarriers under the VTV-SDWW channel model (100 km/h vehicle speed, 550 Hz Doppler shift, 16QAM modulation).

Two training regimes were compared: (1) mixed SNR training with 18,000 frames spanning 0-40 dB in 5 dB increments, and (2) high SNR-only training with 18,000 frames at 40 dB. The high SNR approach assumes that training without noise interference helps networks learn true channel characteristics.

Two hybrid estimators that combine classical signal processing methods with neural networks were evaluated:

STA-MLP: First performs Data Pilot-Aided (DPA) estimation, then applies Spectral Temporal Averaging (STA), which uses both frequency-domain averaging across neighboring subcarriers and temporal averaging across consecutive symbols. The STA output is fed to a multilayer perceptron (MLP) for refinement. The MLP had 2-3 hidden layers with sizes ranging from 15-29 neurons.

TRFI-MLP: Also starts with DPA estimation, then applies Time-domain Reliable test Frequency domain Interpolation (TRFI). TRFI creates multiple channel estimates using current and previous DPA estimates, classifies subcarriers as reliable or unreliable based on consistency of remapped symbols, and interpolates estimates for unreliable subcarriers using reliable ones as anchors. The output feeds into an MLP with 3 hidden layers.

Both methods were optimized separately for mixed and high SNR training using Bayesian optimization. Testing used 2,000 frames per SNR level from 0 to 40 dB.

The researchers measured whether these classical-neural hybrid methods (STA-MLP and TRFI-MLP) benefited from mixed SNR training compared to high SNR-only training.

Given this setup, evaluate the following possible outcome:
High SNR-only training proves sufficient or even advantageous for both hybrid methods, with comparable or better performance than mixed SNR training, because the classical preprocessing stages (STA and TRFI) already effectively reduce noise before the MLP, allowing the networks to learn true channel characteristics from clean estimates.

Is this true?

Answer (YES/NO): NO